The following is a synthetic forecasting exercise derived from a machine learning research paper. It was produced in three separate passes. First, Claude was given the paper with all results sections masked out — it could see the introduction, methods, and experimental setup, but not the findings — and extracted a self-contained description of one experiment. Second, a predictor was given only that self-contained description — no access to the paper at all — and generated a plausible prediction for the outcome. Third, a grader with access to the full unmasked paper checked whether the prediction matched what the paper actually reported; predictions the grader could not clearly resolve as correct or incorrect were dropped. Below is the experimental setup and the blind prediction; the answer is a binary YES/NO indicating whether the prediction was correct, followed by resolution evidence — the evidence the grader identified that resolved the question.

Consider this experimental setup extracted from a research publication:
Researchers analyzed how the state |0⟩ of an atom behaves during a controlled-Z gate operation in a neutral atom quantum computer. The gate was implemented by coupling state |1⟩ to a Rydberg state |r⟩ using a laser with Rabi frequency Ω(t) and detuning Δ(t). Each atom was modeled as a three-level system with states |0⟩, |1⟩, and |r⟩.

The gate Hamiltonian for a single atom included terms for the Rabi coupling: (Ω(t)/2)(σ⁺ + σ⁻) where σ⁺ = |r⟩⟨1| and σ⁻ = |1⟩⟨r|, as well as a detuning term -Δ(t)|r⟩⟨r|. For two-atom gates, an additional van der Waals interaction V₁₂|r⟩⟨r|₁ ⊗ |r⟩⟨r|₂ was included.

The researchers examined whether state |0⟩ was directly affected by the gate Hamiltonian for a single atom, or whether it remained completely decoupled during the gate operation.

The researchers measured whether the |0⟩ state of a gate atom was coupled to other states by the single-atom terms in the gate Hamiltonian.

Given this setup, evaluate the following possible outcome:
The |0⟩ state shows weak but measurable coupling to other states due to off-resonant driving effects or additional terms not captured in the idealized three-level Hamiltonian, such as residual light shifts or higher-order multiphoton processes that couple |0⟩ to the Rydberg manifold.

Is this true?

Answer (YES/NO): NO